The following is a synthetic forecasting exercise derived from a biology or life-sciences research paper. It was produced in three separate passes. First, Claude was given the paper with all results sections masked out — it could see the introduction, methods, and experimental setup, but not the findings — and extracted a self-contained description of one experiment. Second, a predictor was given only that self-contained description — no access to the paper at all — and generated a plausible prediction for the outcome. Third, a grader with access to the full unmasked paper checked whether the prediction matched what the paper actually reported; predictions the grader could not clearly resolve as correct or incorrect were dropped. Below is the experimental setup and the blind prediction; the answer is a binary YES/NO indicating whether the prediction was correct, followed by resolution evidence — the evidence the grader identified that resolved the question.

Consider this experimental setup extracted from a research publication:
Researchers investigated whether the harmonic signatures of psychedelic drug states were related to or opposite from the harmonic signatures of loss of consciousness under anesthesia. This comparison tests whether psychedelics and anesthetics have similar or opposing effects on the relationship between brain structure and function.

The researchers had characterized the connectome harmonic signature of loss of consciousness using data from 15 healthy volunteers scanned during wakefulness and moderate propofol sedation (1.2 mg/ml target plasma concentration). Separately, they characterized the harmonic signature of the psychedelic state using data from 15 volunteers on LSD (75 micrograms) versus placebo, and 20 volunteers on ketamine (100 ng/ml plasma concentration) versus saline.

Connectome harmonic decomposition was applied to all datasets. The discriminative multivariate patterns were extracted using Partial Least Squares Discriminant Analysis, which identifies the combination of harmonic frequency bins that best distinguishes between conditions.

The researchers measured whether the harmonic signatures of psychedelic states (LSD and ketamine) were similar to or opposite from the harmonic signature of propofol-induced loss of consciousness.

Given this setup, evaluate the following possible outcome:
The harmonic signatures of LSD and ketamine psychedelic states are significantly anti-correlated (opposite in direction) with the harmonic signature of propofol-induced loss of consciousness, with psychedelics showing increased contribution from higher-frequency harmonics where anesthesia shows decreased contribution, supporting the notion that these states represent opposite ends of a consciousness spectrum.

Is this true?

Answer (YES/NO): YES